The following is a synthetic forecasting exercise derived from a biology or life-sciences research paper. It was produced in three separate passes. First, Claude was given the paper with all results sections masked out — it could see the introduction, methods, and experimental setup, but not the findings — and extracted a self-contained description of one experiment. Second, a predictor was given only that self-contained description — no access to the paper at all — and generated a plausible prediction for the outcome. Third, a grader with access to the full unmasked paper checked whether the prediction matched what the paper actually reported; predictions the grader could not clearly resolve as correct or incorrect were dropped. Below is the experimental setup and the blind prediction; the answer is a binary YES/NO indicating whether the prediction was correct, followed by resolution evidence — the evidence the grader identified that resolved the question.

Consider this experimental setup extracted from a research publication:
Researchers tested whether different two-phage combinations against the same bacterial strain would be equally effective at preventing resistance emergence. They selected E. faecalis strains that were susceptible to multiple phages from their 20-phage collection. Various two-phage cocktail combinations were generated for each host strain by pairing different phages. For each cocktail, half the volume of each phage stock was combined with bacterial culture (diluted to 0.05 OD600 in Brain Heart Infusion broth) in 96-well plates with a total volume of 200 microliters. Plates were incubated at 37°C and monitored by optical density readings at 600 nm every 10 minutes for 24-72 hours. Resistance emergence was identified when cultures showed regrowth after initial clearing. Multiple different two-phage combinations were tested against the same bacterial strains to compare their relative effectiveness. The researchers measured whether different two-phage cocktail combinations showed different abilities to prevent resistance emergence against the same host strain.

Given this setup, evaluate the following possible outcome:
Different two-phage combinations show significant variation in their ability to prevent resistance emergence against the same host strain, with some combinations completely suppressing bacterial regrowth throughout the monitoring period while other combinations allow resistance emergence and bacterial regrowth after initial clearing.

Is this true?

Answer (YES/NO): YES